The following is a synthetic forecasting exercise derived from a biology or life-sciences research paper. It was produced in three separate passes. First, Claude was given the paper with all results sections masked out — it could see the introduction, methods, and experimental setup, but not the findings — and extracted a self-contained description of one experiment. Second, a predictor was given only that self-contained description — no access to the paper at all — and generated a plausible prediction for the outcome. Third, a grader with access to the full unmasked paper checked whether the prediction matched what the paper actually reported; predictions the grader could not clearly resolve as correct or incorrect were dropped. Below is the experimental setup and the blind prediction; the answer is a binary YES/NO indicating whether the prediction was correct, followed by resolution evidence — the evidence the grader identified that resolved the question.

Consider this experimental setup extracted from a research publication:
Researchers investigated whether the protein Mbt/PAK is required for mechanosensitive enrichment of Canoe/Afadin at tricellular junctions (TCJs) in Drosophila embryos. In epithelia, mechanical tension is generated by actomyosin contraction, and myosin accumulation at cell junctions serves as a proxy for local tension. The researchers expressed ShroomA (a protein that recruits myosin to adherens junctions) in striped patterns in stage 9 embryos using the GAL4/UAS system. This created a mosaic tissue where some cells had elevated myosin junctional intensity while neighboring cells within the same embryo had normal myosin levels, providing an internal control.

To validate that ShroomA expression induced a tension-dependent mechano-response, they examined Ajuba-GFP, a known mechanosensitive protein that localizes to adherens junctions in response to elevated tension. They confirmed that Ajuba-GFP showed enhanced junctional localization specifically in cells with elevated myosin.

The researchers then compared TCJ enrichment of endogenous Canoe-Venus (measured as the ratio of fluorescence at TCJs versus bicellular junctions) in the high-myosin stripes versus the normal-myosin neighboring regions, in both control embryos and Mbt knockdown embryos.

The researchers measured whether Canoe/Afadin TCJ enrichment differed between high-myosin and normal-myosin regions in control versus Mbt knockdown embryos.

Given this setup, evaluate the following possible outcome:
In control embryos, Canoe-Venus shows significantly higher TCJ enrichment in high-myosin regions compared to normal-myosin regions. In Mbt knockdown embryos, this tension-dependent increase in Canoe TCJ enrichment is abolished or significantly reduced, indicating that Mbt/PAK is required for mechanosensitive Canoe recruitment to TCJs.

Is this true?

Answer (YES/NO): YES